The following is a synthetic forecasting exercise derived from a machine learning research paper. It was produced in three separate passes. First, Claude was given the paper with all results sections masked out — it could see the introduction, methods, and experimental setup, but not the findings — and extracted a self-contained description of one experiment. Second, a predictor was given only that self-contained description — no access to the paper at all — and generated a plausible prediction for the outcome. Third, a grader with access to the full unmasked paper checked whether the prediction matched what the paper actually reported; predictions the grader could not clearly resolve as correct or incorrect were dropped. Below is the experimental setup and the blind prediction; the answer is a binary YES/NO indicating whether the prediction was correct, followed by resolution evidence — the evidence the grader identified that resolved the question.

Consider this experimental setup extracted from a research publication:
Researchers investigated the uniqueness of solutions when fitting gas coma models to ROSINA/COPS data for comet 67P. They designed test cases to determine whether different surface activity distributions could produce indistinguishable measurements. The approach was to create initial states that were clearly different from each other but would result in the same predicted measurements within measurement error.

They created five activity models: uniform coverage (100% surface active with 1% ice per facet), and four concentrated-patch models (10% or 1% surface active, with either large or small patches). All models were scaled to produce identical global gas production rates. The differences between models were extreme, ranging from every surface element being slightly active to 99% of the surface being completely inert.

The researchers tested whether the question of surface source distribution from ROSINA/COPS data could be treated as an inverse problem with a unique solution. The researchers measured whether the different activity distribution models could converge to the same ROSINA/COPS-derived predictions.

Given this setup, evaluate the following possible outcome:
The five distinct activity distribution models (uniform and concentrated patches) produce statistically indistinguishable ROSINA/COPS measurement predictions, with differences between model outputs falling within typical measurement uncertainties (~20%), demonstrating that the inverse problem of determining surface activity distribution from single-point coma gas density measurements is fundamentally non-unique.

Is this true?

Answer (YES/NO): NO